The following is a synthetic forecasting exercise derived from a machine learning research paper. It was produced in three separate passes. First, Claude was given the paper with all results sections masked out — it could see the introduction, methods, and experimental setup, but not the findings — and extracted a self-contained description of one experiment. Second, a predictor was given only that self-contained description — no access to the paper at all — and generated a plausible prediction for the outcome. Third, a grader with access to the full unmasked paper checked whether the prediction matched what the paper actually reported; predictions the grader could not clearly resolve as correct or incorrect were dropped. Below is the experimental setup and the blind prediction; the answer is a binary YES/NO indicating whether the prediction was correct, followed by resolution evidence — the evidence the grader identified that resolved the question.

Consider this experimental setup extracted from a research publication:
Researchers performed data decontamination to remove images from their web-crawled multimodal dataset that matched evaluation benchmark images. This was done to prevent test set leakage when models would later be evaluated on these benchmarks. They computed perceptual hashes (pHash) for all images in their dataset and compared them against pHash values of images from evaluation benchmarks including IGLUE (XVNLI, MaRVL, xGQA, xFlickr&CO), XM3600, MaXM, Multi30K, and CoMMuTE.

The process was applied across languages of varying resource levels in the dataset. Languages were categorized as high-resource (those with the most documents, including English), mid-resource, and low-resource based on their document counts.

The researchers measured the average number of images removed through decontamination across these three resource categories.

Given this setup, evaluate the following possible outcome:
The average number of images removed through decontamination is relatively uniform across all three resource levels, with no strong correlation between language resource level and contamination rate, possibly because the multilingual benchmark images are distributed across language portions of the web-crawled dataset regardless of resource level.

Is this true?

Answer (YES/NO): NO